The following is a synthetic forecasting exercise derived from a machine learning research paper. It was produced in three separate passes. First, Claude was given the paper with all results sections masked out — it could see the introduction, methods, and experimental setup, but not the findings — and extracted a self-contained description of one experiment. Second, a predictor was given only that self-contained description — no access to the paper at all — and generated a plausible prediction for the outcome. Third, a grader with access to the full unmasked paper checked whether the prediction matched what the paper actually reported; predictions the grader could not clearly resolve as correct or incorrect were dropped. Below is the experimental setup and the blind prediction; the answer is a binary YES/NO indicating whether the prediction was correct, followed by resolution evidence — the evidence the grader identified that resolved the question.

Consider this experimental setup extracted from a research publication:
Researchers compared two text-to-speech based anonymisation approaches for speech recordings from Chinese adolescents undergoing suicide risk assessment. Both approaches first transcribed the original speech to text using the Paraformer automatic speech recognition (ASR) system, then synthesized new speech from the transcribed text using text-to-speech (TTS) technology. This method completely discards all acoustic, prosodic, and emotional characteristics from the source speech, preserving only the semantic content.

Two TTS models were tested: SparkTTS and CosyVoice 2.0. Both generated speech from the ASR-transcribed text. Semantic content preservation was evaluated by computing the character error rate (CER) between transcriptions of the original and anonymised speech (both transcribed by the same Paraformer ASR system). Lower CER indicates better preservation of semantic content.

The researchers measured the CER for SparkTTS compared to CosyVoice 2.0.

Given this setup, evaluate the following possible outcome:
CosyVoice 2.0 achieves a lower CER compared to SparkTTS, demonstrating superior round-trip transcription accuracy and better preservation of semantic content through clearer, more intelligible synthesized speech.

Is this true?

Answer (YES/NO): YES